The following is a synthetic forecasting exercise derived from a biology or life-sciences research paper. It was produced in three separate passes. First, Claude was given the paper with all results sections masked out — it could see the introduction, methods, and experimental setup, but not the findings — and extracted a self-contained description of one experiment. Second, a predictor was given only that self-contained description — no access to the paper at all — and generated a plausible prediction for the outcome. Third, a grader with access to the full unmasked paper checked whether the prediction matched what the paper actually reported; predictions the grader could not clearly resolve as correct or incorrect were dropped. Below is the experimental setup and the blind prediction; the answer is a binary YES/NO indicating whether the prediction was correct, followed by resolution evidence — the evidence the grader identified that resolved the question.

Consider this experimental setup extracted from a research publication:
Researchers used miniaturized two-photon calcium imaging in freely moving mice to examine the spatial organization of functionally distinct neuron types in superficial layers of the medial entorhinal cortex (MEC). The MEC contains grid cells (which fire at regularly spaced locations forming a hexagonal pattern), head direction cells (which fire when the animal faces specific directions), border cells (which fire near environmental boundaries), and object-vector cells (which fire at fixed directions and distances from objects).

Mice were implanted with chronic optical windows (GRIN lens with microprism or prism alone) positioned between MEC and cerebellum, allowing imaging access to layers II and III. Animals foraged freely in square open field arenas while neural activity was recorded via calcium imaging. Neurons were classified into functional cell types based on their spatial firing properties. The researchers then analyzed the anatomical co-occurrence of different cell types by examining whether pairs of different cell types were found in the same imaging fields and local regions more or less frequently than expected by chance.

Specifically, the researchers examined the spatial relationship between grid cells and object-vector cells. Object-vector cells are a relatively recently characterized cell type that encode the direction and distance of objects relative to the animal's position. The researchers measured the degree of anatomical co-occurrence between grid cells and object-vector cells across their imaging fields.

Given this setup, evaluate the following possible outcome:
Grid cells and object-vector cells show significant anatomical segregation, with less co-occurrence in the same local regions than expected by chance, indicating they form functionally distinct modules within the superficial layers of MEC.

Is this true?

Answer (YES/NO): YES